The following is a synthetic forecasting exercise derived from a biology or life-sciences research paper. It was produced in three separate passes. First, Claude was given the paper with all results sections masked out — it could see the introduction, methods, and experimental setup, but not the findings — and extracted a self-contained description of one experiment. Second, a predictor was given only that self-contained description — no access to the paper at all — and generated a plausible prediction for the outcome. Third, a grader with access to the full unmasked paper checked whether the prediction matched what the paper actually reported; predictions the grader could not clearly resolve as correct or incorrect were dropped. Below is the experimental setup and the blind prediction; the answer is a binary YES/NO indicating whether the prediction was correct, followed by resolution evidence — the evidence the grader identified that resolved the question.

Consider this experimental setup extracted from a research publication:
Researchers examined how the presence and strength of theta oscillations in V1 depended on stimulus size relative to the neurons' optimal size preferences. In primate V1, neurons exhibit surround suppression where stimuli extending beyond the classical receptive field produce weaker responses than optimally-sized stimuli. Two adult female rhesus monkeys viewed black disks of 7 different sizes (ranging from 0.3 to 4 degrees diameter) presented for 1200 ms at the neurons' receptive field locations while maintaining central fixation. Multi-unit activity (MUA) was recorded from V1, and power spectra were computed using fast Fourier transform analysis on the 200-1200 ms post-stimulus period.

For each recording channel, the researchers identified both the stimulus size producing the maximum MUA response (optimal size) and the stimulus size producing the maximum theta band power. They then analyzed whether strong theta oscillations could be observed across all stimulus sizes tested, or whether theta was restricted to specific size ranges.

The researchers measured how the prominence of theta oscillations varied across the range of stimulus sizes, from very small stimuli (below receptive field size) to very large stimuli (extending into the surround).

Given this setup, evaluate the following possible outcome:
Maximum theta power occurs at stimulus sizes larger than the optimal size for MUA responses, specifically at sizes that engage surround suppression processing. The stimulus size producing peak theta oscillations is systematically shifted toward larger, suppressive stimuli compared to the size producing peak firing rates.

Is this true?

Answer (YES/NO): NO